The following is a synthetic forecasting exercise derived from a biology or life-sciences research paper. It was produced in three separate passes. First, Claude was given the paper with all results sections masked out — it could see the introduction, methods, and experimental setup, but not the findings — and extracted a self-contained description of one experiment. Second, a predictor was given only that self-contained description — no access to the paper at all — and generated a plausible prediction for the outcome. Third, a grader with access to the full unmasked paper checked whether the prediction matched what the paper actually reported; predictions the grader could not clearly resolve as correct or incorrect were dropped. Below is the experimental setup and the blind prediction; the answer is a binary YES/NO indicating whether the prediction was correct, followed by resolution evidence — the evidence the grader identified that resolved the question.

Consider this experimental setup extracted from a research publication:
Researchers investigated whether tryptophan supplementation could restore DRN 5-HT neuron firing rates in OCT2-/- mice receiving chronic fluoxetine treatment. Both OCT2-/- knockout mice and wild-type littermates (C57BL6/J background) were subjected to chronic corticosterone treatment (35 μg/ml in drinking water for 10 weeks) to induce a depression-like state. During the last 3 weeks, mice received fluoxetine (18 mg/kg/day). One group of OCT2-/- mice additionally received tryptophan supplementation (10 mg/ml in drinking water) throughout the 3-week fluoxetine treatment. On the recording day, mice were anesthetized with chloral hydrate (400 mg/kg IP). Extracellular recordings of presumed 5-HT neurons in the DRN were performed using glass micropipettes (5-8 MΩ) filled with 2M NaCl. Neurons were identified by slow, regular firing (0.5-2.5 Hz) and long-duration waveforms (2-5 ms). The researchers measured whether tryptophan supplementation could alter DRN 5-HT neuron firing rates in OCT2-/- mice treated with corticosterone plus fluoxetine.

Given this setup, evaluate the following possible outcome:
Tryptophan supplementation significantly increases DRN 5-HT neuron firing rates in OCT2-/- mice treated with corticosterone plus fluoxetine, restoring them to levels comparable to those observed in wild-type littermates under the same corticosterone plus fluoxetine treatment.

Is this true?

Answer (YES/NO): NO